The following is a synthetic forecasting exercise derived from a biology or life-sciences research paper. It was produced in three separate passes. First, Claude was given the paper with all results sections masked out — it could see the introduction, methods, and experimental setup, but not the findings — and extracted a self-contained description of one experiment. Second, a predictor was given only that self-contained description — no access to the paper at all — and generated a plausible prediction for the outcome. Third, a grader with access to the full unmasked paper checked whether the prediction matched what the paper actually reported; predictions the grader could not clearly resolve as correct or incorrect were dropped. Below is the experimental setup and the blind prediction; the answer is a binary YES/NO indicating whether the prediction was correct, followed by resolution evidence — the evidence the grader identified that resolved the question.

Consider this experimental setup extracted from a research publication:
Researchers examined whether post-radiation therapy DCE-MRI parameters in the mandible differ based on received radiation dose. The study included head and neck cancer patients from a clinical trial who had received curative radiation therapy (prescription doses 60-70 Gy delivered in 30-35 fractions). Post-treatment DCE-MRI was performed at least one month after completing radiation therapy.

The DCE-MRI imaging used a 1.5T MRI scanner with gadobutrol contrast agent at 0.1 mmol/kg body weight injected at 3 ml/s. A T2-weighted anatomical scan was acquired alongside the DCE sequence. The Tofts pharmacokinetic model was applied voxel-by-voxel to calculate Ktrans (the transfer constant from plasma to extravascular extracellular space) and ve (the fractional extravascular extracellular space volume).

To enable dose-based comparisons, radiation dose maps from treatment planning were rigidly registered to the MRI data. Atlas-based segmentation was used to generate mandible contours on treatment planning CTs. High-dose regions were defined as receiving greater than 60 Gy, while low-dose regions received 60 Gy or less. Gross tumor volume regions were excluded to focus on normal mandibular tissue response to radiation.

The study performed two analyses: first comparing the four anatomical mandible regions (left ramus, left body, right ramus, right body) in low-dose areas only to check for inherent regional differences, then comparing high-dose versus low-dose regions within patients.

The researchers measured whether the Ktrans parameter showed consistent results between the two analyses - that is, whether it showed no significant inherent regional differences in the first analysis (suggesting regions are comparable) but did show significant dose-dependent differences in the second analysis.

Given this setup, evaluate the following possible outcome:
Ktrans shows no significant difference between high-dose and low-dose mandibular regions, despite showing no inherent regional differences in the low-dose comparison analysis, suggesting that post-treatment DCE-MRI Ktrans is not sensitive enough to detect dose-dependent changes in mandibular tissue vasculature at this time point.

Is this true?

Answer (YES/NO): YES